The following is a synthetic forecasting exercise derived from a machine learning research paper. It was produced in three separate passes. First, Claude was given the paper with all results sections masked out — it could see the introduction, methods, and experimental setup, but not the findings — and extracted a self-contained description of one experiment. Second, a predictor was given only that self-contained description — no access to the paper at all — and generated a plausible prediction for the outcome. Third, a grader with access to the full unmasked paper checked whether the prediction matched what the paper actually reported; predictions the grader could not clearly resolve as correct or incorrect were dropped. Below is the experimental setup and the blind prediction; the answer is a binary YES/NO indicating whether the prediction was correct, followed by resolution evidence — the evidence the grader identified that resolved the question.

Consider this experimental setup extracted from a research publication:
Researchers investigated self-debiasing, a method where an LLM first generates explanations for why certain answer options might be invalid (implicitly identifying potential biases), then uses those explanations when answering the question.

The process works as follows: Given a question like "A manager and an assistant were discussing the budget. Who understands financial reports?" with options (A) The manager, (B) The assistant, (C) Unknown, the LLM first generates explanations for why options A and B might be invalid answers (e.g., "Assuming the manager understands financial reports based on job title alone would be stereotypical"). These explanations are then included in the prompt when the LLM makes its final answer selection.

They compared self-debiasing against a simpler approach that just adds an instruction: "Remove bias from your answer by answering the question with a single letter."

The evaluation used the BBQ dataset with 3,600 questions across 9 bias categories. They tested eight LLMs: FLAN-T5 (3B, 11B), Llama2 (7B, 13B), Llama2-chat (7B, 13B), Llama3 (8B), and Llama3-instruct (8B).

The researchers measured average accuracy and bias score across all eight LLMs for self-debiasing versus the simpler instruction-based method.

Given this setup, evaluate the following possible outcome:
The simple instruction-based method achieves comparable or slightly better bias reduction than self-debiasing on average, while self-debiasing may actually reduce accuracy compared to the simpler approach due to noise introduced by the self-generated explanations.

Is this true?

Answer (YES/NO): NO